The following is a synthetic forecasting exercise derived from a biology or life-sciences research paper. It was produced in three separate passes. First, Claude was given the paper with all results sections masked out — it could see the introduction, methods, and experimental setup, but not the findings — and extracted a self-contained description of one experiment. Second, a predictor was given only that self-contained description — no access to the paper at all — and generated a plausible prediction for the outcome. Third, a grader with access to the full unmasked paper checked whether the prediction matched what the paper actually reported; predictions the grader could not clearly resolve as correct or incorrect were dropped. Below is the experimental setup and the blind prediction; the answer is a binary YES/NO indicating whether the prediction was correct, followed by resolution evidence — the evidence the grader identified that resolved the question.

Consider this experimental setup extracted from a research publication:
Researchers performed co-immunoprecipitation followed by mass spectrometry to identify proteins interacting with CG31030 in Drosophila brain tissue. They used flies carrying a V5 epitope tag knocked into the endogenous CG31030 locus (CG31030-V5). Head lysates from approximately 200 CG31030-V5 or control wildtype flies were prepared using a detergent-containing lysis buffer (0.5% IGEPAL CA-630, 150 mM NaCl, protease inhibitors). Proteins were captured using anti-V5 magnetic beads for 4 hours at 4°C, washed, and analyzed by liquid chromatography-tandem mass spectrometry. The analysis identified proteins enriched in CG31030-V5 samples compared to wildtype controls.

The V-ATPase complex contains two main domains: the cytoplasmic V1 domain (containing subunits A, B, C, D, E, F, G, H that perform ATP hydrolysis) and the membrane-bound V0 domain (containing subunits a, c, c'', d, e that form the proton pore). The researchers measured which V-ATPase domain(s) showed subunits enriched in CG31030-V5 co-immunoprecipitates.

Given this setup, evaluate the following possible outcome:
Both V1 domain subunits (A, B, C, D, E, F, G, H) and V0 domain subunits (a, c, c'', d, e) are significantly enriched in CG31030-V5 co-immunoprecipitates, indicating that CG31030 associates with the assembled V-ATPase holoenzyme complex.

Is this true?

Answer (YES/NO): NO